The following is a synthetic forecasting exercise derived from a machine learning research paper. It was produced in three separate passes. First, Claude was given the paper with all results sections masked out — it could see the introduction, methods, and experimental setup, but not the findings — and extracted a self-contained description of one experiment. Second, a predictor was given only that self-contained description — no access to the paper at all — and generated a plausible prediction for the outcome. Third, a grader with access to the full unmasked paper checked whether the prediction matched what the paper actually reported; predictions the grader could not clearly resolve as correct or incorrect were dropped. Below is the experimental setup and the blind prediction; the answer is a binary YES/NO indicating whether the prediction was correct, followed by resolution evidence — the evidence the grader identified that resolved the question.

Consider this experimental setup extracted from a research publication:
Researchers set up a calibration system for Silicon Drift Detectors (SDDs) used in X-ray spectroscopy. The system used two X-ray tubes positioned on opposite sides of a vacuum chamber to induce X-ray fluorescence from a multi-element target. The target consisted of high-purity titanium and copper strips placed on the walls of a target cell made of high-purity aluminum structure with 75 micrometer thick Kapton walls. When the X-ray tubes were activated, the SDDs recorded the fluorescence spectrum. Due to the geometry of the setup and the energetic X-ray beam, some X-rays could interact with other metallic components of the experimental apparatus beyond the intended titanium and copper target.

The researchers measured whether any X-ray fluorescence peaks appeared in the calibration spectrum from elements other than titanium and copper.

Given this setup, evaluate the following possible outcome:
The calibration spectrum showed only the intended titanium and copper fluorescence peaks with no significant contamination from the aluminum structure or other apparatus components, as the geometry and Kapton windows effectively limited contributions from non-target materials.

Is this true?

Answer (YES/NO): NO